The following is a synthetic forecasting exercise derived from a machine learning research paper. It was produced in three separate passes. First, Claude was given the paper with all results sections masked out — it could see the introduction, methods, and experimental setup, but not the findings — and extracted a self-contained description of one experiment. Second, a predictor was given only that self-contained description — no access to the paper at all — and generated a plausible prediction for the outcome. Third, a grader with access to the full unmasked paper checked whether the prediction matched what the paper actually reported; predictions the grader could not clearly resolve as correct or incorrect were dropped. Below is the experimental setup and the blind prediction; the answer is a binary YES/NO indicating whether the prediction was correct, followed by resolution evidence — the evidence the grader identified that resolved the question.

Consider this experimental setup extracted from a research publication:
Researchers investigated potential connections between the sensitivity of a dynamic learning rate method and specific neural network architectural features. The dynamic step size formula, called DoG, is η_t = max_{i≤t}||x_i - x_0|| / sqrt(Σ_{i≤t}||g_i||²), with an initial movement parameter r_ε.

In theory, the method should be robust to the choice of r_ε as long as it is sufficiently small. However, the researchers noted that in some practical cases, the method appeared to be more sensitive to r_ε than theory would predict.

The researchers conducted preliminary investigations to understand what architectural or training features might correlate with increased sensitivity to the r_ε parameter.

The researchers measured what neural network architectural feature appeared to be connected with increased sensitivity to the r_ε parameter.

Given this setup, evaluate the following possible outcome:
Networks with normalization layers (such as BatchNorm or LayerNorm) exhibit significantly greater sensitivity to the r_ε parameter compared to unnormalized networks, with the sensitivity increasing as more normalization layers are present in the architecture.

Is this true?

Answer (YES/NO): NO